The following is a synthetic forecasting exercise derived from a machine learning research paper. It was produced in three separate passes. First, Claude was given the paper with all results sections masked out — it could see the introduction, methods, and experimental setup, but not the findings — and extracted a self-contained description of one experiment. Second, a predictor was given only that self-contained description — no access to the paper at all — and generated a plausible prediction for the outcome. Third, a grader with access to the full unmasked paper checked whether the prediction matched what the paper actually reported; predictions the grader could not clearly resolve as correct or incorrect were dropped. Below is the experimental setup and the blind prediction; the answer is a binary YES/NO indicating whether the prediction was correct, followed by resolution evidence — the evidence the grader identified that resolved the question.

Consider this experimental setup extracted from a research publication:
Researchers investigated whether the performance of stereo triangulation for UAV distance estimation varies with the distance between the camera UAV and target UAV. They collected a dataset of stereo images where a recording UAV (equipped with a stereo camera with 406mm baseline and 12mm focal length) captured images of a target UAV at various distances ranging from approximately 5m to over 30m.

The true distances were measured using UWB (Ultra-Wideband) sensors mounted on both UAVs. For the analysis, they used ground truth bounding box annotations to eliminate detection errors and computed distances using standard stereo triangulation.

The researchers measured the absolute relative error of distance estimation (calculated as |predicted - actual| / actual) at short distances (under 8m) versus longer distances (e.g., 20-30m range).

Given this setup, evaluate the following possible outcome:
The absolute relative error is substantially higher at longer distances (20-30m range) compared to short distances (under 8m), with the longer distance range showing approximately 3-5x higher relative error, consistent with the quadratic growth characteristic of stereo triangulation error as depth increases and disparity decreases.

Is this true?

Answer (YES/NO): NO